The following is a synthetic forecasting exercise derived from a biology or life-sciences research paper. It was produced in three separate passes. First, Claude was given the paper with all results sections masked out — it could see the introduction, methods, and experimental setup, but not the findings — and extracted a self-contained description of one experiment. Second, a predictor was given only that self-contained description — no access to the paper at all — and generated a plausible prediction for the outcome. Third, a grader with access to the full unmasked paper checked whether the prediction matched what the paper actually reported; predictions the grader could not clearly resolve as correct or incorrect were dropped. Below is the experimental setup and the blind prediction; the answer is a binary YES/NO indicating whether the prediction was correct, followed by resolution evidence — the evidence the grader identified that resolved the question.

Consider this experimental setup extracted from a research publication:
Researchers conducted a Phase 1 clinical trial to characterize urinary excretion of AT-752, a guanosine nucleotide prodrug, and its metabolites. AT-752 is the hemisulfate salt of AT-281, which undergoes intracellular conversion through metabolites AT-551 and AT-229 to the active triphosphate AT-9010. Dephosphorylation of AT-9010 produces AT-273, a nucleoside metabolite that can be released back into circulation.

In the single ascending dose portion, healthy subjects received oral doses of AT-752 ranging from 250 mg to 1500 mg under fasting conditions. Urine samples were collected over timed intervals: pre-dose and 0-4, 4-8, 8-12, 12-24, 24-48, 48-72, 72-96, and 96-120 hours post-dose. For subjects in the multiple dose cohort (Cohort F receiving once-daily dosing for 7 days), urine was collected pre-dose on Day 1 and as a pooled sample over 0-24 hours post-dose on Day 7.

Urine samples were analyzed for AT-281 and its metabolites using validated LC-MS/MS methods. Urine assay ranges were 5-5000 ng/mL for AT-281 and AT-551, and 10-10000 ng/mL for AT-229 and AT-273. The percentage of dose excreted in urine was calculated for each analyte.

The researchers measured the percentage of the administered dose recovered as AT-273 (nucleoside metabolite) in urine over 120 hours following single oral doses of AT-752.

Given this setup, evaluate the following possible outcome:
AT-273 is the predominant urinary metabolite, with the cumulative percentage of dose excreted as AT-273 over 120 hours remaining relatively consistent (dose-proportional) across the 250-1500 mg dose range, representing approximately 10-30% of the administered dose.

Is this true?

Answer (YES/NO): NO